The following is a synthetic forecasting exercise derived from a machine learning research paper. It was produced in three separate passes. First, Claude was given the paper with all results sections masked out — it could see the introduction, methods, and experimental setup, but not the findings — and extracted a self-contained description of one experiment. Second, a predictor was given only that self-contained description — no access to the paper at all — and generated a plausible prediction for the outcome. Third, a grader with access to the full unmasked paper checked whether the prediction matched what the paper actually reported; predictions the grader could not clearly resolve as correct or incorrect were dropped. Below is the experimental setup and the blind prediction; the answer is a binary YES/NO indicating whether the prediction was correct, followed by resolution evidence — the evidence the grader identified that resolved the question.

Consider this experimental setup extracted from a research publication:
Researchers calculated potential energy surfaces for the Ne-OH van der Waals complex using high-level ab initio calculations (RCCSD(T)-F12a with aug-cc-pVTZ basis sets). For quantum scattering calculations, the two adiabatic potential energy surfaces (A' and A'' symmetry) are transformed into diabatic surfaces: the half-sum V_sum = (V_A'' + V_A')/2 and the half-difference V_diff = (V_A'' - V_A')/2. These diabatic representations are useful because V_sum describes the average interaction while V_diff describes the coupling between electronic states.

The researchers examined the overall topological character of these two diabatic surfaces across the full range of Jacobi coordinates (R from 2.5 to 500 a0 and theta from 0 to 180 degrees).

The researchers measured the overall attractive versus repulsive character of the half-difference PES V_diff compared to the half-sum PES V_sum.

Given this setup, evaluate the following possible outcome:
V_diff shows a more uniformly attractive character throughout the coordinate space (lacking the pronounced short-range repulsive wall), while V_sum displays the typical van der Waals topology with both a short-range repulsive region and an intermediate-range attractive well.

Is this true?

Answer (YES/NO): NO